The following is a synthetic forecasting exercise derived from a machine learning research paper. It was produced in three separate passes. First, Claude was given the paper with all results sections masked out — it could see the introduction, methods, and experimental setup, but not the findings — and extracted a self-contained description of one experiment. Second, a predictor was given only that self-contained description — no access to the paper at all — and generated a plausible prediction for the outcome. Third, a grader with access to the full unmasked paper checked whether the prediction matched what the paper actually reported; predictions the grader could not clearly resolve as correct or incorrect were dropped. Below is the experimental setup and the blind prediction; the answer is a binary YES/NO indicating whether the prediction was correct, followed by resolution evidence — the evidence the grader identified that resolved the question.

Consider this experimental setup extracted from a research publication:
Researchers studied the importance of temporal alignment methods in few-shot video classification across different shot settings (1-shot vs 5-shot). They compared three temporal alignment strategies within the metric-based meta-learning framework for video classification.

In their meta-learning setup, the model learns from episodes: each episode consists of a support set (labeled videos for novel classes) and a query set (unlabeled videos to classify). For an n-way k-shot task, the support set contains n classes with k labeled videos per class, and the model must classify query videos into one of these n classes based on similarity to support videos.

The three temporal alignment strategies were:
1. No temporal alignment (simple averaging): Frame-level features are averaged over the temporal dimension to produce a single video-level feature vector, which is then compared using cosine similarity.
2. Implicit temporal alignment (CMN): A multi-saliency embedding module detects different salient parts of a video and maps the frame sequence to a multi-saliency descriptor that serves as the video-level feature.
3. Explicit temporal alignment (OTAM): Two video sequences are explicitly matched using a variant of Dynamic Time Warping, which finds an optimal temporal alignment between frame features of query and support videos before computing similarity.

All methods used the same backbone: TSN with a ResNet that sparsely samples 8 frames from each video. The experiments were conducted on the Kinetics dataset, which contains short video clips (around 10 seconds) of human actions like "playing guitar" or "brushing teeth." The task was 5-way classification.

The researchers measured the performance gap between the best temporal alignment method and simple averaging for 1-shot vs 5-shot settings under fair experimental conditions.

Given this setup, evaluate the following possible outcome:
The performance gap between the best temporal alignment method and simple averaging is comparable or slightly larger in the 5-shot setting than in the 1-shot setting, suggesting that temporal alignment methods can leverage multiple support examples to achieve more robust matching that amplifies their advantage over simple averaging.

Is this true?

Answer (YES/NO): NO